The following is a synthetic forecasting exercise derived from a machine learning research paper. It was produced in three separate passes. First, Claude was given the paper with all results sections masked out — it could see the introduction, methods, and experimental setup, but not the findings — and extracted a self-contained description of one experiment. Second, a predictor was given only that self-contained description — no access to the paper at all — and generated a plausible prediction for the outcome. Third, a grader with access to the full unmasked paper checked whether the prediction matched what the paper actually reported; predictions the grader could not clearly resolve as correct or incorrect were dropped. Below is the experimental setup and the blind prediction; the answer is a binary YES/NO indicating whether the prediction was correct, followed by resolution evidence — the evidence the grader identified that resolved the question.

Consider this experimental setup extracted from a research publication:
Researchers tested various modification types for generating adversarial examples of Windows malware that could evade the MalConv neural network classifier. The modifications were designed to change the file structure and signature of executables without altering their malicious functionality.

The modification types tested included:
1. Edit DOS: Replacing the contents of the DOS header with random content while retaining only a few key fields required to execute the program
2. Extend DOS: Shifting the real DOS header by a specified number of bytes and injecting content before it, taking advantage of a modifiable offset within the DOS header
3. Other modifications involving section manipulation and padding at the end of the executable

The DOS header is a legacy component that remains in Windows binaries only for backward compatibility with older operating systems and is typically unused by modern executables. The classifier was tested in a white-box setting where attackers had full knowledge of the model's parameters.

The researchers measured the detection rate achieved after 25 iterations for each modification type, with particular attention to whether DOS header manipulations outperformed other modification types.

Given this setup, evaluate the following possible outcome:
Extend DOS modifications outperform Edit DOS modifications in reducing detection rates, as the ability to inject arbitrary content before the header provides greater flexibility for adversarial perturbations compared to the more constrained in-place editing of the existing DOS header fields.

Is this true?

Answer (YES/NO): NO